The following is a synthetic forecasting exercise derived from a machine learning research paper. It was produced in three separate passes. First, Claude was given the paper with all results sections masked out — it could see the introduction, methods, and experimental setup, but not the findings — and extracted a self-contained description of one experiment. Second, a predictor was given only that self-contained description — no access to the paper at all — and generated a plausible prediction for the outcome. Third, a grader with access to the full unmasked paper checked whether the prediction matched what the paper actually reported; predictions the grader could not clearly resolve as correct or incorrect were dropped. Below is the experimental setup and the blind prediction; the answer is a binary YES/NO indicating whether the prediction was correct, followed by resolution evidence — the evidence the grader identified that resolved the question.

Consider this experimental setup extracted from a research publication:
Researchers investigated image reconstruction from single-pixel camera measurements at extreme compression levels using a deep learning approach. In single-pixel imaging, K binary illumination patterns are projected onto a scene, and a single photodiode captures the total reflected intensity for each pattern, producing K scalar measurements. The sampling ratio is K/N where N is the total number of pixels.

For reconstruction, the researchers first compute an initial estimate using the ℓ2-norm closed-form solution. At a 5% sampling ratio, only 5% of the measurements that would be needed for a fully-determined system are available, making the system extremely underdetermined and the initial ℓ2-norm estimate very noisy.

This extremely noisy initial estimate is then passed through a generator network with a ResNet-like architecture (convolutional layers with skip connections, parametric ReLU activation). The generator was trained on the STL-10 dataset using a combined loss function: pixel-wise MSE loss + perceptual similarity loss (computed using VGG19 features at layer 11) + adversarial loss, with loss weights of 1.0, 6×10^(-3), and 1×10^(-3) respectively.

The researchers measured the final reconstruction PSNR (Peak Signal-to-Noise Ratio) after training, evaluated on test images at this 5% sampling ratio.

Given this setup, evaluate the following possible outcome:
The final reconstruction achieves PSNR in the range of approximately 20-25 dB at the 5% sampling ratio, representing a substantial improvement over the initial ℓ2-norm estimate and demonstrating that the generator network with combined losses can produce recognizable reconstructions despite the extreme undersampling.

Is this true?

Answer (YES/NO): NO